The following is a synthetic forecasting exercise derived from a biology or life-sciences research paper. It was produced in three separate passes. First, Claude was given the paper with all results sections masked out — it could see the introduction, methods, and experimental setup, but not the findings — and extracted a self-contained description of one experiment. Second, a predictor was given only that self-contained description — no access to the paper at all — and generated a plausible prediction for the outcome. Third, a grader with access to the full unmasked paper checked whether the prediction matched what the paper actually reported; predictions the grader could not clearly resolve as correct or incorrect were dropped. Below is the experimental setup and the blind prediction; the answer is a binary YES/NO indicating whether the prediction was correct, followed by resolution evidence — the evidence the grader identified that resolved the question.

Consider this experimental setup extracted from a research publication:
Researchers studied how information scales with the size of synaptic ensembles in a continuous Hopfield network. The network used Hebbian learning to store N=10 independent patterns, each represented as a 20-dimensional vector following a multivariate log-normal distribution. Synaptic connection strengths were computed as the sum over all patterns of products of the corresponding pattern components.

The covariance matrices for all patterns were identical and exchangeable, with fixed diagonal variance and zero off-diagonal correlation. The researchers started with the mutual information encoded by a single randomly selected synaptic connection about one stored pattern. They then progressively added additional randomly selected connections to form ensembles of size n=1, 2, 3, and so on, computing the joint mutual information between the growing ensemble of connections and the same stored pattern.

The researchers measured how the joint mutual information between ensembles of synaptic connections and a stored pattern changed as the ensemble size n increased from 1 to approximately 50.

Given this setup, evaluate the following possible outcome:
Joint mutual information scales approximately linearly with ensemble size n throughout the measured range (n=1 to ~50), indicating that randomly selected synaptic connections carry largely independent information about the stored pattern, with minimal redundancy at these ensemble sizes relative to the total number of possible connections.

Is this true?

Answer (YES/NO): NO